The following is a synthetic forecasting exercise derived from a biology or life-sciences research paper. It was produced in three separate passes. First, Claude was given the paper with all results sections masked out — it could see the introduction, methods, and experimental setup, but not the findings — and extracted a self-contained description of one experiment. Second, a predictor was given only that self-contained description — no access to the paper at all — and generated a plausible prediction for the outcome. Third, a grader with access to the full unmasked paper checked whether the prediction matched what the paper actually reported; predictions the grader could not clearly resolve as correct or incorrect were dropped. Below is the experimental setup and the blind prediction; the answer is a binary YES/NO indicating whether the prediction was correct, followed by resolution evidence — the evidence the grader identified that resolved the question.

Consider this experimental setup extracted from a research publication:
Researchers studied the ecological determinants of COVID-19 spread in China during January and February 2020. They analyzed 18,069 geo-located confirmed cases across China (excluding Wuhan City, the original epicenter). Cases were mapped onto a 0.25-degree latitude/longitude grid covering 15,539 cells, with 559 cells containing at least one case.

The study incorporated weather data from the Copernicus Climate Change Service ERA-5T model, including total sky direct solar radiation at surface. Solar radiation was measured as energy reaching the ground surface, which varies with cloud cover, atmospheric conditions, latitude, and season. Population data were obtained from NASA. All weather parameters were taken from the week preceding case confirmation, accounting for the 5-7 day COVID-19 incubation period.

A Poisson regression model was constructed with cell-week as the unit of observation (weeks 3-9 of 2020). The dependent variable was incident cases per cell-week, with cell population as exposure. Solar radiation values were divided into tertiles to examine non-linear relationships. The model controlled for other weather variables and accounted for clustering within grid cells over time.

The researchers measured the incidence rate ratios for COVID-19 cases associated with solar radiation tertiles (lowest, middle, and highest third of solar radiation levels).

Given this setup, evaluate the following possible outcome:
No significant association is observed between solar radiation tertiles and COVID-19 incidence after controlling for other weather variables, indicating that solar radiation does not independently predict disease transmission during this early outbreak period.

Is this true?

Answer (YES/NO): NO